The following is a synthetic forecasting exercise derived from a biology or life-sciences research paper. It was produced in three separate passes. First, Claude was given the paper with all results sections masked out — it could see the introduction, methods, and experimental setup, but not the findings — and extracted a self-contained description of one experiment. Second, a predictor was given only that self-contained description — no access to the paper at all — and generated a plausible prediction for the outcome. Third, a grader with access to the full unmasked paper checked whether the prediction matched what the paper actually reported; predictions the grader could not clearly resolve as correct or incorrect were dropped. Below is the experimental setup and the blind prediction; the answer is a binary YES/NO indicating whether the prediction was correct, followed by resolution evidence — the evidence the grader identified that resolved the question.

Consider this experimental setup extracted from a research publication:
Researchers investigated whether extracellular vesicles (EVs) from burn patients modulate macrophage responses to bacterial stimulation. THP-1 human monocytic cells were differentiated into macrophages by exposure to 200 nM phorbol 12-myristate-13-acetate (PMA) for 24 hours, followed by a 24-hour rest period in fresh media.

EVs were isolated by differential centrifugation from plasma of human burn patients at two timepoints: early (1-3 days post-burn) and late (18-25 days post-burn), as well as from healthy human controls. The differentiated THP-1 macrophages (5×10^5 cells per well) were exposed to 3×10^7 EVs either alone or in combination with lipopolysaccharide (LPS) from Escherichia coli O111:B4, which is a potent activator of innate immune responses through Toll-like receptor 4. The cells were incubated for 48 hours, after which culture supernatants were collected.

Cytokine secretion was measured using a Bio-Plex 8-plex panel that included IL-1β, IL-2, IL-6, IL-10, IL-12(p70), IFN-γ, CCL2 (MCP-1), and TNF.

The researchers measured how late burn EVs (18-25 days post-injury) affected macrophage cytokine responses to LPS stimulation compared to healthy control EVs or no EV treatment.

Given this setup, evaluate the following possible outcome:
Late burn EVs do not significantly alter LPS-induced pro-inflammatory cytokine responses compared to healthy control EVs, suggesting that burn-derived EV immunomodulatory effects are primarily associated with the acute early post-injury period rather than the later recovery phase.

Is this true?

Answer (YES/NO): NO